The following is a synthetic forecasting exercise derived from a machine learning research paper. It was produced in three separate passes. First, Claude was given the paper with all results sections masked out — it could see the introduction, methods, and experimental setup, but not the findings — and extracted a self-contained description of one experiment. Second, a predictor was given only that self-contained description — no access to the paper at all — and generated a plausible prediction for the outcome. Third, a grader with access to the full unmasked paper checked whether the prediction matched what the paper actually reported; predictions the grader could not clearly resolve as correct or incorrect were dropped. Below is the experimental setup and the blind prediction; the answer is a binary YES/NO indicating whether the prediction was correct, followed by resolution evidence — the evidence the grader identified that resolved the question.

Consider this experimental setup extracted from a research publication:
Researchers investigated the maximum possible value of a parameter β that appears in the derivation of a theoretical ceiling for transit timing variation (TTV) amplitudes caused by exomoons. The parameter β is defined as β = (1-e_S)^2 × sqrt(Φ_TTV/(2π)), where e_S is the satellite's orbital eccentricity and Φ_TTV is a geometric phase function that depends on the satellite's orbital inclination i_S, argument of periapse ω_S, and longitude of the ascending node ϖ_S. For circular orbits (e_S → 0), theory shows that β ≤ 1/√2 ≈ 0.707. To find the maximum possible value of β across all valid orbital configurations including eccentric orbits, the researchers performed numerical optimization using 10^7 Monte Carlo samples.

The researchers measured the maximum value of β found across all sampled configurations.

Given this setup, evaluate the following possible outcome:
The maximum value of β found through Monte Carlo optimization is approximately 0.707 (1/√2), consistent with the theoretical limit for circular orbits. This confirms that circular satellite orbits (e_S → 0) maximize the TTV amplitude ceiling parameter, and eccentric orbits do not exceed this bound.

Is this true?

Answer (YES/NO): NO